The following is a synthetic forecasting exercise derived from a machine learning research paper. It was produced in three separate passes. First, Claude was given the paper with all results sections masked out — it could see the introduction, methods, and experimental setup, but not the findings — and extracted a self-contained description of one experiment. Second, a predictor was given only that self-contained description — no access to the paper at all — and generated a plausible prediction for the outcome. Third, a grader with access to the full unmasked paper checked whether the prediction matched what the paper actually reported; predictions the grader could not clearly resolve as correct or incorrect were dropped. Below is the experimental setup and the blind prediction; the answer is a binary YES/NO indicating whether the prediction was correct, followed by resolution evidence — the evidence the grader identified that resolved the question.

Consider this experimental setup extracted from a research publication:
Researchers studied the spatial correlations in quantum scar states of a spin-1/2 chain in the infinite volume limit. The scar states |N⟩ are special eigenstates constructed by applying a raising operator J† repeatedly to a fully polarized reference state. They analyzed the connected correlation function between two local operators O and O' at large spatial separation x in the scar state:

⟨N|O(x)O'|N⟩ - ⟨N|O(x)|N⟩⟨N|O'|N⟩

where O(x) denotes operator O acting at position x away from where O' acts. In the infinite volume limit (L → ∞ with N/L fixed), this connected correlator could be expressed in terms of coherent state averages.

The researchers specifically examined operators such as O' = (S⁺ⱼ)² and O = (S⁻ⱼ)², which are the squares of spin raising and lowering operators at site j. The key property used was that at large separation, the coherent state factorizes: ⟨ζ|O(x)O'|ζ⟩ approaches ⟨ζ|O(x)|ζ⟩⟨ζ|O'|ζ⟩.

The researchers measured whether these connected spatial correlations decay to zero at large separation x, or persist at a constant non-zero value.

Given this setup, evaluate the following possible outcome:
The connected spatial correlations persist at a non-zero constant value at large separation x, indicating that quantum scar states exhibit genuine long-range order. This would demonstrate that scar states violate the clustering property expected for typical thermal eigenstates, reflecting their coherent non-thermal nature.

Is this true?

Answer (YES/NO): YES